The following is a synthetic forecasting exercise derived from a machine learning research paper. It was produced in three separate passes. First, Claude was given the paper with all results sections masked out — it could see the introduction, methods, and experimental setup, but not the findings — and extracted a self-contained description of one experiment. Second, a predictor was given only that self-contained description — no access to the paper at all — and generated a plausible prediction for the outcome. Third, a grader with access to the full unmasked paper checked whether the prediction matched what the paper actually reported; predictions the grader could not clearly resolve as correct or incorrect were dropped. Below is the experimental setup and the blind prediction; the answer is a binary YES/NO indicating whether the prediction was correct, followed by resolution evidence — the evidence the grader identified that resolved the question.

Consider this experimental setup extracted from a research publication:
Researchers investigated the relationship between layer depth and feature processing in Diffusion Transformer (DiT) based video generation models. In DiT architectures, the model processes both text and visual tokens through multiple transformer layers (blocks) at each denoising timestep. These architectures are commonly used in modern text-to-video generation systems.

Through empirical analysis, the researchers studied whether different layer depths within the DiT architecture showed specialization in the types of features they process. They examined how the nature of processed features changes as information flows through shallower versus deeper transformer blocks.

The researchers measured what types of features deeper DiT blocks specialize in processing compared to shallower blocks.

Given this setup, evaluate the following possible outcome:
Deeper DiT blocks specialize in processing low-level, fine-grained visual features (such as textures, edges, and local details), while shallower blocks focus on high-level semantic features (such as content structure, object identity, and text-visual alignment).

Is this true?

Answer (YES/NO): NO